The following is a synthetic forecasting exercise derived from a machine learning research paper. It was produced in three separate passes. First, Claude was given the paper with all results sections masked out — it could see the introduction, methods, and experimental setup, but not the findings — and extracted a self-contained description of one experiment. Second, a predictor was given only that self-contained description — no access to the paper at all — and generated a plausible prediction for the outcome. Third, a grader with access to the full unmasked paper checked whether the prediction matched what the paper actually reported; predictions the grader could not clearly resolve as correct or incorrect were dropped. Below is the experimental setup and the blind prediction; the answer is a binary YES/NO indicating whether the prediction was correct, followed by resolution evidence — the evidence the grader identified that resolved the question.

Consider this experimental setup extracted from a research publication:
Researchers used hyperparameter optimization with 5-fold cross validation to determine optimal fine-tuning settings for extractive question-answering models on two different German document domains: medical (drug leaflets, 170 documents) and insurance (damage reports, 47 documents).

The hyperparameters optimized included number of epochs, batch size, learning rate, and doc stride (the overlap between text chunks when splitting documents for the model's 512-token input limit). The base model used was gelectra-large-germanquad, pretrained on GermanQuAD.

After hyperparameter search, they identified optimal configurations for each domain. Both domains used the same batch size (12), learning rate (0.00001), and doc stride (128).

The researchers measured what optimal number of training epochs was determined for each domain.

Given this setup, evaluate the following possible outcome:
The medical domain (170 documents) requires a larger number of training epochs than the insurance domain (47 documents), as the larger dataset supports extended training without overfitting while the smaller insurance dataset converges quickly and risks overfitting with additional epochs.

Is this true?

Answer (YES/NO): NO